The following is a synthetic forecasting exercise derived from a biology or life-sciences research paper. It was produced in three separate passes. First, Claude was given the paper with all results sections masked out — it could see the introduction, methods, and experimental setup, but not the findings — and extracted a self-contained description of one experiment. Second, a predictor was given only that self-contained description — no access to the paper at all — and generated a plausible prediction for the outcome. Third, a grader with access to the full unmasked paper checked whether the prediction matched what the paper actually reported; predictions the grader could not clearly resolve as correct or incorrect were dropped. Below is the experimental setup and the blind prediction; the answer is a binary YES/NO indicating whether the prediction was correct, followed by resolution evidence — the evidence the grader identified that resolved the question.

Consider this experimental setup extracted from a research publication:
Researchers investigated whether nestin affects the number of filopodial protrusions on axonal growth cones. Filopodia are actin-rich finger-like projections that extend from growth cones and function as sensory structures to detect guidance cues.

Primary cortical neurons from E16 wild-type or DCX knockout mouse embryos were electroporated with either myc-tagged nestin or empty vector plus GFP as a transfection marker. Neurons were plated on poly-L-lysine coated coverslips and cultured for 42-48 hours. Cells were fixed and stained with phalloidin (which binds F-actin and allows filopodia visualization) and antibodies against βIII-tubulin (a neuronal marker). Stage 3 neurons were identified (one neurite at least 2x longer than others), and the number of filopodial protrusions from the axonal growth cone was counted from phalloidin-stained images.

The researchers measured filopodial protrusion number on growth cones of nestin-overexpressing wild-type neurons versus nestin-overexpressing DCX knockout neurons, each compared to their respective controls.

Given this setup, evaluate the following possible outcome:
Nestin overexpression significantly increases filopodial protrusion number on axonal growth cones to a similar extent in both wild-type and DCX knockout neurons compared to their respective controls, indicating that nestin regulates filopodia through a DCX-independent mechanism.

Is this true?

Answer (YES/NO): NO